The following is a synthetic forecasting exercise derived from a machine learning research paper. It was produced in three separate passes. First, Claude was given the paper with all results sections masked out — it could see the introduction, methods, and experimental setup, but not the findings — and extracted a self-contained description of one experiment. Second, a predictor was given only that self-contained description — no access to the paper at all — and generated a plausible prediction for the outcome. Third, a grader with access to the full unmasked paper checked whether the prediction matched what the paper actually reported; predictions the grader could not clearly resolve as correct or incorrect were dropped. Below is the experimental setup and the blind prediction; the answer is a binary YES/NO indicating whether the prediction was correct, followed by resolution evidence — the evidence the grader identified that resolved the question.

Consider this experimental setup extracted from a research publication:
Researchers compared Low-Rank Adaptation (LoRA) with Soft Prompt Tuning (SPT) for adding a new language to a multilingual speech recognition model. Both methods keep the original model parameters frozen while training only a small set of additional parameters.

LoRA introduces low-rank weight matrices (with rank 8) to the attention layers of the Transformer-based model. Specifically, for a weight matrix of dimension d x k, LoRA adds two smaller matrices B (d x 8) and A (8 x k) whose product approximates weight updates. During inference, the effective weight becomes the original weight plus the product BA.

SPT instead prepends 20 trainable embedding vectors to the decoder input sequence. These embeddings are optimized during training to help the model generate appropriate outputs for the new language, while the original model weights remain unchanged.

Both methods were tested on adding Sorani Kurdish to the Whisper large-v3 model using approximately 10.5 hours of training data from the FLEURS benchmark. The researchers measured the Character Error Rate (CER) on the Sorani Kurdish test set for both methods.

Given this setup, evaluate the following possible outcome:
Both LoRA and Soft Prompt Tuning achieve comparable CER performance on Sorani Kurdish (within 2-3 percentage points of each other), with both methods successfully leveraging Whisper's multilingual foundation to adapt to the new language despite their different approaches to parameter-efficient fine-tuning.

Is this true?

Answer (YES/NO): NO